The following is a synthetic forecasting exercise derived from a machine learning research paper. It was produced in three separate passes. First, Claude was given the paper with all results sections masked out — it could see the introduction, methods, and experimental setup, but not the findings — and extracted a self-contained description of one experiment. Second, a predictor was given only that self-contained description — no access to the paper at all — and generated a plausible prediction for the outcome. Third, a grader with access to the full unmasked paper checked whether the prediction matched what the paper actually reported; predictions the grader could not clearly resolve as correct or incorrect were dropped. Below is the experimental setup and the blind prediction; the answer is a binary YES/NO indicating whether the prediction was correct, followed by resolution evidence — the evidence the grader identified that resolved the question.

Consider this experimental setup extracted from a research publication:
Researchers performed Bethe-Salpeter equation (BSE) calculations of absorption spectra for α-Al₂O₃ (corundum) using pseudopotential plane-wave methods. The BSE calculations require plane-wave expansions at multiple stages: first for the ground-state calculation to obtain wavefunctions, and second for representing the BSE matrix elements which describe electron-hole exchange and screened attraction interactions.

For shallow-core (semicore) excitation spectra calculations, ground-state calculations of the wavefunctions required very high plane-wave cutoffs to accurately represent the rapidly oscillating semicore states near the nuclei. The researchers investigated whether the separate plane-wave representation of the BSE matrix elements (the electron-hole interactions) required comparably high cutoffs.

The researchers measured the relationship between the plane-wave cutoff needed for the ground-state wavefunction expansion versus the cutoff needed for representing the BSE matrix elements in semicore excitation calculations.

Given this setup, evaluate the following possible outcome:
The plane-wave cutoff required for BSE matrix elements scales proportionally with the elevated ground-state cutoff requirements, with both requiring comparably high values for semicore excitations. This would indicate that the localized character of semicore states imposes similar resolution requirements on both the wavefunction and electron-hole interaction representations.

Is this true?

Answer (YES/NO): NO